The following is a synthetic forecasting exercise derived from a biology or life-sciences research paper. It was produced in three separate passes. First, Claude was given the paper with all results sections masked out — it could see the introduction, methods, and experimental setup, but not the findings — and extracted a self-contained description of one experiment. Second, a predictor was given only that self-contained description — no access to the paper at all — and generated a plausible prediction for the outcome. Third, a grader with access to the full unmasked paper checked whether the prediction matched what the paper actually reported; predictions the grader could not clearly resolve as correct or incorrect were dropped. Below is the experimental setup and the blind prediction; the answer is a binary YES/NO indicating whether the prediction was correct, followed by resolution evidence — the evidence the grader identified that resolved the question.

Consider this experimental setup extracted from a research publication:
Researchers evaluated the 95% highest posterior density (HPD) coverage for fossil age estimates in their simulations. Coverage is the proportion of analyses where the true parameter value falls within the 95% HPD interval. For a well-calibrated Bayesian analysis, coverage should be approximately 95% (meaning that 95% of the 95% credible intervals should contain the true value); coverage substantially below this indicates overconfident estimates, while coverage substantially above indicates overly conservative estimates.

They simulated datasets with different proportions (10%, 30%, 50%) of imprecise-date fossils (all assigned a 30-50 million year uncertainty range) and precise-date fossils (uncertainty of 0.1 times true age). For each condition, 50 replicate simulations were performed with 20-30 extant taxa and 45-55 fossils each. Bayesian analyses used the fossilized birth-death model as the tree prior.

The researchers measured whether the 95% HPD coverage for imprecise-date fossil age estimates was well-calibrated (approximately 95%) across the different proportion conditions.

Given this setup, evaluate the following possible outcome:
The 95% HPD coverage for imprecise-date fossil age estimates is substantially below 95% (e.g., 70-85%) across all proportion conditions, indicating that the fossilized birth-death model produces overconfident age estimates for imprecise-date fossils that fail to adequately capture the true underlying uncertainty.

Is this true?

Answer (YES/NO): NO